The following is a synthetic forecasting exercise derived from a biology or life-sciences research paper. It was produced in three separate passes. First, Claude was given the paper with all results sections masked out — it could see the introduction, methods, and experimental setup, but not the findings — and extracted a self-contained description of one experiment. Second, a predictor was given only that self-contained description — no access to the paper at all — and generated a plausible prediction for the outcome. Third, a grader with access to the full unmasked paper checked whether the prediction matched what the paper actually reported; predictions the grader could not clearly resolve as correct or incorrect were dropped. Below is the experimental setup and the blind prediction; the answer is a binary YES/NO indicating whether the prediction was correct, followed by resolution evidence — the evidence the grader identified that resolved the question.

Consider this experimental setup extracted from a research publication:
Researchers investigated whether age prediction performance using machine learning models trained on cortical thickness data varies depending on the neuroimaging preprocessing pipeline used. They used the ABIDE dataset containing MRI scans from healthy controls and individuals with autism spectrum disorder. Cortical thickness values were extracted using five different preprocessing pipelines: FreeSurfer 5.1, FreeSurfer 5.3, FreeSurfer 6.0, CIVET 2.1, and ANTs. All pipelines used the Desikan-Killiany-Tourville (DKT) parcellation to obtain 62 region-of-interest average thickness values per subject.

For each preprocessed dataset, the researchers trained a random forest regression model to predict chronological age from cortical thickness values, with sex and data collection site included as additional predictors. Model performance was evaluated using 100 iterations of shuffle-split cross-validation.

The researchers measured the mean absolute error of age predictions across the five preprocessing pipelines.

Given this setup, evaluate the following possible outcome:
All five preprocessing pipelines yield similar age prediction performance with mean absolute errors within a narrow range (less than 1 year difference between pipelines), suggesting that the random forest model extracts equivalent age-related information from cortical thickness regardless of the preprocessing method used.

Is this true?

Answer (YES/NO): NO